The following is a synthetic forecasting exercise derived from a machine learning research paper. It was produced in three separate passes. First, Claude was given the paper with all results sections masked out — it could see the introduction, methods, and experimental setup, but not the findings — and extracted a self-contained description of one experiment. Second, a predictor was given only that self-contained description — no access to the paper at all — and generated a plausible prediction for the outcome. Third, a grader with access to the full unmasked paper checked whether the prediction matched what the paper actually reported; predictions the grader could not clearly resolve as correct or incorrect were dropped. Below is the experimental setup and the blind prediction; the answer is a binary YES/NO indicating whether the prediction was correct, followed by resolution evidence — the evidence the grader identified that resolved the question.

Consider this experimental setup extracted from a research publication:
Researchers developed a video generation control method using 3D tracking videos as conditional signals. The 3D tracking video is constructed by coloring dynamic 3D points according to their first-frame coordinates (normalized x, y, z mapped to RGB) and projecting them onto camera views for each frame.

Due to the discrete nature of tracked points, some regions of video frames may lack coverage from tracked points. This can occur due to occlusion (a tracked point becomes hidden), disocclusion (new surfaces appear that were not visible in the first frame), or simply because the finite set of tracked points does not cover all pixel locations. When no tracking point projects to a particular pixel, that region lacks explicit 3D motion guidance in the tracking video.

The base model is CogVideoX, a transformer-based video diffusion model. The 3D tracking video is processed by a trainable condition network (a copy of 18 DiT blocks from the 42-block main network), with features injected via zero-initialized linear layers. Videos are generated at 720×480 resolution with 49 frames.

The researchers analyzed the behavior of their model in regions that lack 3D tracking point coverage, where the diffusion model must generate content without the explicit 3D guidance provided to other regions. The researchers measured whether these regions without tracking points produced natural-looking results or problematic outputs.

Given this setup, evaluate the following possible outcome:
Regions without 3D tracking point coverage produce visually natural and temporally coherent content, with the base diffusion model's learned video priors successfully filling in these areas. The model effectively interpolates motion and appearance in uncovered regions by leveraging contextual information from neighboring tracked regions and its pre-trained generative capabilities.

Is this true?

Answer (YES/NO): NO